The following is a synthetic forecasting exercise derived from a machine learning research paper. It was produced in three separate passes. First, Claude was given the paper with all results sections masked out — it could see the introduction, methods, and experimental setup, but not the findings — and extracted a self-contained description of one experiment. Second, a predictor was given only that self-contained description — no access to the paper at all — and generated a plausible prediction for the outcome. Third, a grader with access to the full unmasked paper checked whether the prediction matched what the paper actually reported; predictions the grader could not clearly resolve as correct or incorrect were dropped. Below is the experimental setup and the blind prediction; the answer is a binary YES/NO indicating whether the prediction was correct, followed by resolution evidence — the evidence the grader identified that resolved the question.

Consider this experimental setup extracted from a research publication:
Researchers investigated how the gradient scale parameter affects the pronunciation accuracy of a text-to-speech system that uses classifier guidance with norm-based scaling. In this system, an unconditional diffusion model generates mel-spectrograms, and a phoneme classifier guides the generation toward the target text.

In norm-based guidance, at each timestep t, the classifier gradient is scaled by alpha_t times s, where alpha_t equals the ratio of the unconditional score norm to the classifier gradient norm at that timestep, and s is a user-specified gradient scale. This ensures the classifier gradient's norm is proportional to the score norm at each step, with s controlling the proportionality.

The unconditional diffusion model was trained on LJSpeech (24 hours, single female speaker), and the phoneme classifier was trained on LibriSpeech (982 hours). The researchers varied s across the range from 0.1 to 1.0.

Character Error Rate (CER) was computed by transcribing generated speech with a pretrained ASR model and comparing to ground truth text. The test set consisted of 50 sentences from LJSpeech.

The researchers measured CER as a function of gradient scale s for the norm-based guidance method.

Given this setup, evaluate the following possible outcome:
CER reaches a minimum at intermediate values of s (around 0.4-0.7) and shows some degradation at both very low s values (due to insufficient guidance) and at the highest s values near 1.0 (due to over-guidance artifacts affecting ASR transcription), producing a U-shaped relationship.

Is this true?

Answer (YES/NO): NO